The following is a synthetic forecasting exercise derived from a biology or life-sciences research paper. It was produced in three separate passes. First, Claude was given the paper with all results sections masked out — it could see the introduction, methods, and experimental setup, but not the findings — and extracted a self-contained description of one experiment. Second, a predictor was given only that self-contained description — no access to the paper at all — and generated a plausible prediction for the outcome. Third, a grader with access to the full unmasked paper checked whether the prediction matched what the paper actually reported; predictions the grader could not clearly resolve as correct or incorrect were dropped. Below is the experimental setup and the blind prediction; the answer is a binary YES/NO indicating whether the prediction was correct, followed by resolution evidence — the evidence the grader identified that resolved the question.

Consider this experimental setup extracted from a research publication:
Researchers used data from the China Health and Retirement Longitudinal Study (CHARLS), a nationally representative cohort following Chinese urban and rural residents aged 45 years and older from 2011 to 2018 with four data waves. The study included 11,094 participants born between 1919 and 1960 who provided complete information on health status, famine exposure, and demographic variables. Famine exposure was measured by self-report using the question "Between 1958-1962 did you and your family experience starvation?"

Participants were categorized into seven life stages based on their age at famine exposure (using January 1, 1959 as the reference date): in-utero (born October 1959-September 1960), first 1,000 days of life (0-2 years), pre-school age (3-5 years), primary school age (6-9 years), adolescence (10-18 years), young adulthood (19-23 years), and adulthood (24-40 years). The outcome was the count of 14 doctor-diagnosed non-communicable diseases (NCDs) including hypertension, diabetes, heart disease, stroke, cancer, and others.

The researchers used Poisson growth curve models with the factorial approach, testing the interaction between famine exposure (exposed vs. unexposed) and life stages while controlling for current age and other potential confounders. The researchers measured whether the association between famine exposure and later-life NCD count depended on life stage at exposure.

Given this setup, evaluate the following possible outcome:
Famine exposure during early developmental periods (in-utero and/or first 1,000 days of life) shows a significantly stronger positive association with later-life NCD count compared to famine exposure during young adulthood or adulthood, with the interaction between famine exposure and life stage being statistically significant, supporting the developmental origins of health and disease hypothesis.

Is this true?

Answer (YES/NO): NO